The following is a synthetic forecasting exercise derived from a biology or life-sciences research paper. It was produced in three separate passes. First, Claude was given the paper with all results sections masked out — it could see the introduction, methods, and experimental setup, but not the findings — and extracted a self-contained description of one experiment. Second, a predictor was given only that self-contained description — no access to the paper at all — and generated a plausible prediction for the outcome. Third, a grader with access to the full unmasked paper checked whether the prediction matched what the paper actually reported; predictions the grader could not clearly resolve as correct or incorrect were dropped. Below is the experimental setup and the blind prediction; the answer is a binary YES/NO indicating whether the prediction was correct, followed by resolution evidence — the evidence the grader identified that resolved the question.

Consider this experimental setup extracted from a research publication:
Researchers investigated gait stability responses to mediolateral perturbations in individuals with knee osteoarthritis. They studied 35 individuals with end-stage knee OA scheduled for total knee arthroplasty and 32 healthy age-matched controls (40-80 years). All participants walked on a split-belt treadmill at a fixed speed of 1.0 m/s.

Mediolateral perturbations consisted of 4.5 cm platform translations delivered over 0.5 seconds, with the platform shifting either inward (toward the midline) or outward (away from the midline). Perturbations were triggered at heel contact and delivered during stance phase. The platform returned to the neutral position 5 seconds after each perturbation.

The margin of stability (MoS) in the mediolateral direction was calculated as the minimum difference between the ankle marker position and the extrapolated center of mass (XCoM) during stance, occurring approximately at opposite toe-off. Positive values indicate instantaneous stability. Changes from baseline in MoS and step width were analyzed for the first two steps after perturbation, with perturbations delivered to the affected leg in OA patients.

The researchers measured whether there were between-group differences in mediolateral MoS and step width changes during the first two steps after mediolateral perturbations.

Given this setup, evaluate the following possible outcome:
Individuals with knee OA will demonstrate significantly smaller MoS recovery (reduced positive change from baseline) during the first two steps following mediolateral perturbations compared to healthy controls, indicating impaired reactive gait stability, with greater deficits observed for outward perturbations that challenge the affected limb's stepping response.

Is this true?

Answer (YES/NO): NO